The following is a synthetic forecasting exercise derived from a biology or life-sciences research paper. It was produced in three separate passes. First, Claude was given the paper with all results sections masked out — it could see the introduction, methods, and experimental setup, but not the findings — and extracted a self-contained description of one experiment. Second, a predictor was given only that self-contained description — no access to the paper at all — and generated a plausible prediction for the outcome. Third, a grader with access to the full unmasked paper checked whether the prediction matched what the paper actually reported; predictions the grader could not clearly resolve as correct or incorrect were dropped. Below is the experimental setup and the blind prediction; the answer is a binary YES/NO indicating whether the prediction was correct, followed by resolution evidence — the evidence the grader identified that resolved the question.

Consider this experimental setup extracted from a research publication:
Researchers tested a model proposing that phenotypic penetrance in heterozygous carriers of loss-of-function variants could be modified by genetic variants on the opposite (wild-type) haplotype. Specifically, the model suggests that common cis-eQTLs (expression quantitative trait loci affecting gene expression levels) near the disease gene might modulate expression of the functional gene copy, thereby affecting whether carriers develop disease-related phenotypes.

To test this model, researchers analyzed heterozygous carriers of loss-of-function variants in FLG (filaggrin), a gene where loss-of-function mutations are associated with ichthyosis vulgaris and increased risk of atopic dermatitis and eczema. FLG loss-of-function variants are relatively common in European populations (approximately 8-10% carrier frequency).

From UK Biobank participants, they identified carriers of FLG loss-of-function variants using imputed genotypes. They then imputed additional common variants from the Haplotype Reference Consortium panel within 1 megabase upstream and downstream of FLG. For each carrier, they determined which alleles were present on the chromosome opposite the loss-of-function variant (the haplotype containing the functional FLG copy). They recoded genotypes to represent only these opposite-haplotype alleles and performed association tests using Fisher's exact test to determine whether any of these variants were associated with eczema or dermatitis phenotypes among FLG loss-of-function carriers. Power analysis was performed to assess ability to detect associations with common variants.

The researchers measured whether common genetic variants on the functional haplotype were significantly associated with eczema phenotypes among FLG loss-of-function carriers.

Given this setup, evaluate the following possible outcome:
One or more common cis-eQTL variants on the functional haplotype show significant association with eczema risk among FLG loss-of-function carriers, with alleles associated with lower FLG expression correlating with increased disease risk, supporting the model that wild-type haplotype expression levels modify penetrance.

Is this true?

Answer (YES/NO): NO